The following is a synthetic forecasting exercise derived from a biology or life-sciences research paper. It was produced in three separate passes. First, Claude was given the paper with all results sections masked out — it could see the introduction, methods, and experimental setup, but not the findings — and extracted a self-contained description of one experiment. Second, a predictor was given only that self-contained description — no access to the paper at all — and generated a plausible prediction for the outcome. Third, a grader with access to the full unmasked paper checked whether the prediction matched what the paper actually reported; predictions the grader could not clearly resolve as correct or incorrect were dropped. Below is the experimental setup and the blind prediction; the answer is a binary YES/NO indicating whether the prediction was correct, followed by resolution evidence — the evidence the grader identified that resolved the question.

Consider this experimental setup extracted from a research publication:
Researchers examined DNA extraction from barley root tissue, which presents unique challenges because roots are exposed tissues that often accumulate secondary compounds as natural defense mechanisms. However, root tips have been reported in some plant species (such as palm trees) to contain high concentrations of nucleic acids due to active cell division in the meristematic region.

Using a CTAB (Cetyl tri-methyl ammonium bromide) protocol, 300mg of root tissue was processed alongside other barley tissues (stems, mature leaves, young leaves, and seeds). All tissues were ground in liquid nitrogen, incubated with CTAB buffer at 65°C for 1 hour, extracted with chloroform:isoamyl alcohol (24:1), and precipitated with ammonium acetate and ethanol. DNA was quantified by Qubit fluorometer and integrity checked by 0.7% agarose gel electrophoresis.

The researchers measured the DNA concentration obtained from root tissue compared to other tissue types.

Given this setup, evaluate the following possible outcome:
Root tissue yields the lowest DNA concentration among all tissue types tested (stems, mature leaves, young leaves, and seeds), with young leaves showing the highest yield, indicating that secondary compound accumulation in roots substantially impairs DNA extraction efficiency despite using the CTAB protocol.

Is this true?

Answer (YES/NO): NO